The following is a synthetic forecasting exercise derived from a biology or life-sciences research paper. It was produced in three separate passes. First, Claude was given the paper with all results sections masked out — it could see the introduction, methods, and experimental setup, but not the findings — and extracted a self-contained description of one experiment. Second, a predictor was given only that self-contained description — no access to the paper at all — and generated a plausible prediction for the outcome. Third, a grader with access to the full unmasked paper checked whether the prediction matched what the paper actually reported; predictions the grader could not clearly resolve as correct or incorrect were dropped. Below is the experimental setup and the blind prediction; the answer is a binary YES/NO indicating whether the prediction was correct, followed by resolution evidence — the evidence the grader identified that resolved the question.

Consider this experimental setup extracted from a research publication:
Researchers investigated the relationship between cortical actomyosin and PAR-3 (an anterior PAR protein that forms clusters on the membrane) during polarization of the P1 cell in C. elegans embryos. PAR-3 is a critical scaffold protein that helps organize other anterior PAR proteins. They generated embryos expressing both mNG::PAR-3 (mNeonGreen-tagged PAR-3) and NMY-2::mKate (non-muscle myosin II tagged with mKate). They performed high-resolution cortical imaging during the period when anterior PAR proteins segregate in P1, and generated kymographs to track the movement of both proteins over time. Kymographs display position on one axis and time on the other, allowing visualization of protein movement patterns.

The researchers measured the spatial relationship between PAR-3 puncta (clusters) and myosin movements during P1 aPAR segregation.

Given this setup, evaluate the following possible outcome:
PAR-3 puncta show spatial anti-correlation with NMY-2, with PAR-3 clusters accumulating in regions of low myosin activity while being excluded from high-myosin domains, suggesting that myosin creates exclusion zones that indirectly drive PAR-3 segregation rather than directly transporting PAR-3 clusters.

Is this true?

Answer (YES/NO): NO